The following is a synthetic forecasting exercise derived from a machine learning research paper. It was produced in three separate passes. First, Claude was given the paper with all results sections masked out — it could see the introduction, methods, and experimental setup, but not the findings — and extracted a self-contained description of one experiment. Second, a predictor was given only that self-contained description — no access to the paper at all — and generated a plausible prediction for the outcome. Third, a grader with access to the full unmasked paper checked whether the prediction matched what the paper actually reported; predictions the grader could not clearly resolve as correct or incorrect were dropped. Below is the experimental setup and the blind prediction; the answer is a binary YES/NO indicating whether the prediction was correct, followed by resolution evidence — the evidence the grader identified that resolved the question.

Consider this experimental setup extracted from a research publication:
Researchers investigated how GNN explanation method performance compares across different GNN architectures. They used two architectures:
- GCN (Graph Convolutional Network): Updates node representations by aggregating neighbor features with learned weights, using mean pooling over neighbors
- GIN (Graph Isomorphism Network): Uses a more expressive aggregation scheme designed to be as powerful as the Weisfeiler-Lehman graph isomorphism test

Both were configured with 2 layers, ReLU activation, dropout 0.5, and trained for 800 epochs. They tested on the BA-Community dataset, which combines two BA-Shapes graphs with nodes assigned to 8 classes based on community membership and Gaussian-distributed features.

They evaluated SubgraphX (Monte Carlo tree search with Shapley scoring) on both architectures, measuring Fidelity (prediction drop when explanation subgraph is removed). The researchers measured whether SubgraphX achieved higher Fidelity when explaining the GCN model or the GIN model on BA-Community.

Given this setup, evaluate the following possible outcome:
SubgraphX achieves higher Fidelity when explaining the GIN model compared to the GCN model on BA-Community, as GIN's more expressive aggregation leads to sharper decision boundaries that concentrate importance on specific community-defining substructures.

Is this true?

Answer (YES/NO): YES